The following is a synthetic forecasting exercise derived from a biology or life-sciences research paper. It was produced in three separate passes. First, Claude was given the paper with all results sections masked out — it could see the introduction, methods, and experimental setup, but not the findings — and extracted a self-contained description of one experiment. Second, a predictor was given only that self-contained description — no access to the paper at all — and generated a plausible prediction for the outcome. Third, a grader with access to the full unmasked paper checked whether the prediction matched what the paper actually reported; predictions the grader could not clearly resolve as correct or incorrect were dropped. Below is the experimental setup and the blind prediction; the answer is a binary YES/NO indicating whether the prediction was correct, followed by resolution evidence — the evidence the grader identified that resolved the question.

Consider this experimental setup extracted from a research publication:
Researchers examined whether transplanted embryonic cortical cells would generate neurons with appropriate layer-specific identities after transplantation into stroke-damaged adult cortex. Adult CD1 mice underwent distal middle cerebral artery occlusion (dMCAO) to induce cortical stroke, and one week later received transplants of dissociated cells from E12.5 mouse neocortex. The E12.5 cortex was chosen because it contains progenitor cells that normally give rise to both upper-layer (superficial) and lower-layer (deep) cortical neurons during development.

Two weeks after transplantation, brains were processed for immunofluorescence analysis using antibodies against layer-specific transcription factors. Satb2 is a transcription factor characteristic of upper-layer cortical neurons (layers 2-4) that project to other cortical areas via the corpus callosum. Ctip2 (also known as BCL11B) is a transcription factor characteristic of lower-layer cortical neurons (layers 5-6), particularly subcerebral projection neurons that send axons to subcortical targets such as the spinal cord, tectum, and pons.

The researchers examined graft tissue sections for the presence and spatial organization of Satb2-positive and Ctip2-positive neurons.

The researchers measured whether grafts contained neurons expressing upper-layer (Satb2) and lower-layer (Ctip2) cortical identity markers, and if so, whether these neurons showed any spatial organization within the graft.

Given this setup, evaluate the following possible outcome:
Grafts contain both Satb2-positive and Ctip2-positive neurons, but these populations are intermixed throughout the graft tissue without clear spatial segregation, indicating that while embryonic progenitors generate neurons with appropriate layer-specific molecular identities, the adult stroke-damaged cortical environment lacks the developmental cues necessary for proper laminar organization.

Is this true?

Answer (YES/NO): NO